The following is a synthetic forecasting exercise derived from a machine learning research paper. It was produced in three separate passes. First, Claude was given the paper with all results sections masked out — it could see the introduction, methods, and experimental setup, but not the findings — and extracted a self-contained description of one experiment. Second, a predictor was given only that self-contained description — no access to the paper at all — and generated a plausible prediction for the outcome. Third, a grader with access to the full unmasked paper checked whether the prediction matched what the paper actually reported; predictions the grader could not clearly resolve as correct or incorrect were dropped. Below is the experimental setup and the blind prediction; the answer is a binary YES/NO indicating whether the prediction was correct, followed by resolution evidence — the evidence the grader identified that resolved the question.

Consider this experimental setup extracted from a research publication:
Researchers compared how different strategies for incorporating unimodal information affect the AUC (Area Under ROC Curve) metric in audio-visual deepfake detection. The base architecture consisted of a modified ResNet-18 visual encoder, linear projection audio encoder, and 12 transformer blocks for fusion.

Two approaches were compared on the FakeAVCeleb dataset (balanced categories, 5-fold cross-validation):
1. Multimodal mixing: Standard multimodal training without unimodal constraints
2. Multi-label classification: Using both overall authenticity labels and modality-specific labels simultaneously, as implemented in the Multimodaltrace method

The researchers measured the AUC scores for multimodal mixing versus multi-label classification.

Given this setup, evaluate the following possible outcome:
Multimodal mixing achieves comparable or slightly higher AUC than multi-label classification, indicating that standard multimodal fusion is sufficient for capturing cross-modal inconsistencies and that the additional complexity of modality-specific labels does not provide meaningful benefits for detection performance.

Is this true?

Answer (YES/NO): NO